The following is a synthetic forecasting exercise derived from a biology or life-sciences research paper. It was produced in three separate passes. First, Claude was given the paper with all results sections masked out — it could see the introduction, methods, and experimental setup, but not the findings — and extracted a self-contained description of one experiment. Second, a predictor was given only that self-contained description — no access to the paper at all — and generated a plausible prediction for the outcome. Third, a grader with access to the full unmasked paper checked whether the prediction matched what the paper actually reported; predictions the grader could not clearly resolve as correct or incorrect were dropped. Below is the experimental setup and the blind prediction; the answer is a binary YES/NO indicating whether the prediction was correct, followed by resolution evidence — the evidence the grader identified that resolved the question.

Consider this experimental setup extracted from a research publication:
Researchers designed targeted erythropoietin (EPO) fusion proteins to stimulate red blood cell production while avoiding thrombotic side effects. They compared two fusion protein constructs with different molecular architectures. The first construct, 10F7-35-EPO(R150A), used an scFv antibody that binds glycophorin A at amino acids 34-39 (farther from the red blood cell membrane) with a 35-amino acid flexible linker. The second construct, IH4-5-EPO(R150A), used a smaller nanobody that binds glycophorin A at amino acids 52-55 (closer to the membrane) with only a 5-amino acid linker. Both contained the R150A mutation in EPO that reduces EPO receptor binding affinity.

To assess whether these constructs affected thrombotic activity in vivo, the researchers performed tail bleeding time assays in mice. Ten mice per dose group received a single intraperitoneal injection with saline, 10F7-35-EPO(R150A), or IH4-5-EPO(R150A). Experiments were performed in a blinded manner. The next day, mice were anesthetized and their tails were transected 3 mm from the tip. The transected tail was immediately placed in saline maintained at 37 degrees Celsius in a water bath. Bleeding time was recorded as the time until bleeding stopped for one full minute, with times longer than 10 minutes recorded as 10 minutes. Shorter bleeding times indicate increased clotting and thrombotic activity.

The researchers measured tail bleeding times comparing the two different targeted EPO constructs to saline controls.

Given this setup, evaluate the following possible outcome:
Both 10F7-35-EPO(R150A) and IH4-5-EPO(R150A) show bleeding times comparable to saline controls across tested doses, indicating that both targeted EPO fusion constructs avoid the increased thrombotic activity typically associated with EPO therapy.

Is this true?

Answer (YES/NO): NO